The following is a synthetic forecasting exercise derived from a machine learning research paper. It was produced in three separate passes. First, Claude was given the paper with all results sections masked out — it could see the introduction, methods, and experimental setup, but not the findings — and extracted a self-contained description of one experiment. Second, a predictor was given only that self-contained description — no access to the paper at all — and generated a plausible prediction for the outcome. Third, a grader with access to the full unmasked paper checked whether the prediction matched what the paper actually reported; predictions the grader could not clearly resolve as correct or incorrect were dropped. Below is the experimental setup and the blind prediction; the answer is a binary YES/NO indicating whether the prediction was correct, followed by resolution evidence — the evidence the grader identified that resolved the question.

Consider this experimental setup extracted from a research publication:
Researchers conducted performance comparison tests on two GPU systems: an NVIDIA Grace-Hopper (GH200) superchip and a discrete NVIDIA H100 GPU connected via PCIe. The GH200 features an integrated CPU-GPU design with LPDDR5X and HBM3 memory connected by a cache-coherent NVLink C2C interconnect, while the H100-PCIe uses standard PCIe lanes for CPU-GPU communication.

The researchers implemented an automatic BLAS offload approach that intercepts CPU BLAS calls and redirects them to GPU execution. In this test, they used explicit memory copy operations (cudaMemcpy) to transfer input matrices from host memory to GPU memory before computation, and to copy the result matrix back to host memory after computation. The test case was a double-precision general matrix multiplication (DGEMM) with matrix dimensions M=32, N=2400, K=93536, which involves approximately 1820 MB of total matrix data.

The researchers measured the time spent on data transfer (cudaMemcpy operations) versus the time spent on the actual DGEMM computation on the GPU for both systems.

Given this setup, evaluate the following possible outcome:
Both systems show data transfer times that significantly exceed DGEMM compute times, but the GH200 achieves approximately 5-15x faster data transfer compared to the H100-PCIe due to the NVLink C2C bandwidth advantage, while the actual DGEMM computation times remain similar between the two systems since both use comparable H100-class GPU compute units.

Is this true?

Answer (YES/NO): NO